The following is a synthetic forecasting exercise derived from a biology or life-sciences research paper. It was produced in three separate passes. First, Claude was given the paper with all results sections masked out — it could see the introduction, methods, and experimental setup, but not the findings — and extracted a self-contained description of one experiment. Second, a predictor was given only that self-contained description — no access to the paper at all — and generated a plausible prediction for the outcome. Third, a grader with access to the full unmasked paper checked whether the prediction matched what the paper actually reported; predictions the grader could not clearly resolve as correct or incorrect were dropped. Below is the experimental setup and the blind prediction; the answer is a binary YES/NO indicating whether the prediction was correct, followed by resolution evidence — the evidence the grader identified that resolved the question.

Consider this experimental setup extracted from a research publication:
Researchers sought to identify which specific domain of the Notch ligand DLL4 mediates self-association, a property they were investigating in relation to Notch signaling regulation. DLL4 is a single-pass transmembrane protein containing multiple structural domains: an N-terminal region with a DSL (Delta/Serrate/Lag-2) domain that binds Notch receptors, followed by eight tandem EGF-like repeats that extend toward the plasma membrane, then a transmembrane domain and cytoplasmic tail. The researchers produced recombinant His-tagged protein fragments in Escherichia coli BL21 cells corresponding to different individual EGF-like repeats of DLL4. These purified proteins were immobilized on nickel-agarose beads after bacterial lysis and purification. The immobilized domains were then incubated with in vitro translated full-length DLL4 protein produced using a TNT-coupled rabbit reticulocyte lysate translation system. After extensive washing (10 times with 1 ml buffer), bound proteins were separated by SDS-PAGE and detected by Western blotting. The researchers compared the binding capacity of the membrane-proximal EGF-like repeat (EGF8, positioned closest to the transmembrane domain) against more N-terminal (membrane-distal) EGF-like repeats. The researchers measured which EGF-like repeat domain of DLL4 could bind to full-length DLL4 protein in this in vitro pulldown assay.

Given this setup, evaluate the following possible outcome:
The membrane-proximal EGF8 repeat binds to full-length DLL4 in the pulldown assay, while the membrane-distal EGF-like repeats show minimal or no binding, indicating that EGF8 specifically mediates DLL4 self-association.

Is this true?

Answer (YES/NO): YES